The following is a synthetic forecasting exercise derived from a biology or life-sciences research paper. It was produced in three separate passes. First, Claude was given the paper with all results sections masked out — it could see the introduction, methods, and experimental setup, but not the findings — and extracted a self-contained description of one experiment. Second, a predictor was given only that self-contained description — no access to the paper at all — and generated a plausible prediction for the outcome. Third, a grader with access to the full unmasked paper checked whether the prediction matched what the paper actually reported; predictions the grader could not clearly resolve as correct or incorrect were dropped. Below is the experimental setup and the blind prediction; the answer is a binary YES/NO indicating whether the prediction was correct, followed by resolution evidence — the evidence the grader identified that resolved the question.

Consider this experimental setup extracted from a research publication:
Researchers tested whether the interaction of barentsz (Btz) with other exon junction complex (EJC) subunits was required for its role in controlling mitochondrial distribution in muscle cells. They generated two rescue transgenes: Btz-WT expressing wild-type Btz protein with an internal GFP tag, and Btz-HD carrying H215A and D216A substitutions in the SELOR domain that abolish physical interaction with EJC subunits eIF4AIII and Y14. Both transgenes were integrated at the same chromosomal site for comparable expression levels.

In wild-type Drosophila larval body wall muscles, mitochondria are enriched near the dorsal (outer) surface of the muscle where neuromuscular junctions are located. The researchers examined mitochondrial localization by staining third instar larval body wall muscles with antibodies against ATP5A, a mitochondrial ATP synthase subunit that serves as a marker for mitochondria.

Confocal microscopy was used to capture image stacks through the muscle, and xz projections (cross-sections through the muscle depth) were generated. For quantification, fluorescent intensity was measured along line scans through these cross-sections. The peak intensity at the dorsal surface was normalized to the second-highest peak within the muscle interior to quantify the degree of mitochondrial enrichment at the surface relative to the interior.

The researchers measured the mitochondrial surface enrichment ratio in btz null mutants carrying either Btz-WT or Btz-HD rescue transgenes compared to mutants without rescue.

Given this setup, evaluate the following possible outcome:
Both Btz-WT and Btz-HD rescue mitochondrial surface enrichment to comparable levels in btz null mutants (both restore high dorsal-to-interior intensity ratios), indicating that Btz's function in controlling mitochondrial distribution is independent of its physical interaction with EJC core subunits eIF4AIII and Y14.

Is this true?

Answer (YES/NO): NO